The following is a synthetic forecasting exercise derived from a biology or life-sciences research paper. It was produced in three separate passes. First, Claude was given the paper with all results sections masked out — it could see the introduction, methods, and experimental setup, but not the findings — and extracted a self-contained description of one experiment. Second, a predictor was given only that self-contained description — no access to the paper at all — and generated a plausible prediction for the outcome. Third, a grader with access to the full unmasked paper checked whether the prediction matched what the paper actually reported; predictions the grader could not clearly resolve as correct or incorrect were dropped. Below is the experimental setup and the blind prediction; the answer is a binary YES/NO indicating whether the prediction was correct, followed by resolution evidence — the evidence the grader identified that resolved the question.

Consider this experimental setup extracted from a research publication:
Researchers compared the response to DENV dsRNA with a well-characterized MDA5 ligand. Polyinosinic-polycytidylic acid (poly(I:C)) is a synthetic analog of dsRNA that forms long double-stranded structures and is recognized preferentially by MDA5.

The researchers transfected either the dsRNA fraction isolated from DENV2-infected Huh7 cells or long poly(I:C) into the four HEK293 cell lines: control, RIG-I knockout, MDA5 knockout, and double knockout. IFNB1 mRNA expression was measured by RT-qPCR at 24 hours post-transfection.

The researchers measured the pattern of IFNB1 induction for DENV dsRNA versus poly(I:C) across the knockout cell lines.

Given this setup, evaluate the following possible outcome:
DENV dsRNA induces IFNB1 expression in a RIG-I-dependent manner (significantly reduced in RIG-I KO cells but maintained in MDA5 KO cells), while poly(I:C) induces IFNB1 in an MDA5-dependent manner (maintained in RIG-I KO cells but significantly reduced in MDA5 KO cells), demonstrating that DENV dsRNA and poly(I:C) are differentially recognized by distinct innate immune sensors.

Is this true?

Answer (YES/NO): YES